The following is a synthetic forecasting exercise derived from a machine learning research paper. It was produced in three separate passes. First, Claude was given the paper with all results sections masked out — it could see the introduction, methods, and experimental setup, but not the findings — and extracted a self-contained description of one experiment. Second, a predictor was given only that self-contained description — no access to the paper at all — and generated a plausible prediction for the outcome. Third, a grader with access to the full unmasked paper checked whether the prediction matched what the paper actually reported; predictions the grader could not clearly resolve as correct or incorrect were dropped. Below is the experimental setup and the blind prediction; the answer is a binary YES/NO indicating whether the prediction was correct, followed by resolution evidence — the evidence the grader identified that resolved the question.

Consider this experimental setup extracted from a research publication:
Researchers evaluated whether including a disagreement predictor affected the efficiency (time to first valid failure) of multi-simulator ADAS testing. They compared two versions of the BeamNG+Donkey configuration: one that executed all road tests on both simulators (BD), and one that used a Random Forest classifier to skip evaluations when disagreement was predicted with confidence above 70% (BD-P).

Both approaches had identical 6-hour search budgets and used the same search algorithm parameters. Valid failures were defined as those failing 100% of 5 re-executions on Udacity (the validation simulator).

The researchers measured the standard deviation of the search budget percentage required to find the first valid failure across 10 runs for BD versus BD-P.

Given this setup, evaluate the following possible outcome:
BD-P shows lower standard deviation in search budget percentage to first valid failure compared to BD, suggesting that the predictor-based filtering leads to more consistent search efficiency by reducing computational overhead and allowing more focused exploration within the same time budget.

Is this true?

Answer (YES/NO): YES